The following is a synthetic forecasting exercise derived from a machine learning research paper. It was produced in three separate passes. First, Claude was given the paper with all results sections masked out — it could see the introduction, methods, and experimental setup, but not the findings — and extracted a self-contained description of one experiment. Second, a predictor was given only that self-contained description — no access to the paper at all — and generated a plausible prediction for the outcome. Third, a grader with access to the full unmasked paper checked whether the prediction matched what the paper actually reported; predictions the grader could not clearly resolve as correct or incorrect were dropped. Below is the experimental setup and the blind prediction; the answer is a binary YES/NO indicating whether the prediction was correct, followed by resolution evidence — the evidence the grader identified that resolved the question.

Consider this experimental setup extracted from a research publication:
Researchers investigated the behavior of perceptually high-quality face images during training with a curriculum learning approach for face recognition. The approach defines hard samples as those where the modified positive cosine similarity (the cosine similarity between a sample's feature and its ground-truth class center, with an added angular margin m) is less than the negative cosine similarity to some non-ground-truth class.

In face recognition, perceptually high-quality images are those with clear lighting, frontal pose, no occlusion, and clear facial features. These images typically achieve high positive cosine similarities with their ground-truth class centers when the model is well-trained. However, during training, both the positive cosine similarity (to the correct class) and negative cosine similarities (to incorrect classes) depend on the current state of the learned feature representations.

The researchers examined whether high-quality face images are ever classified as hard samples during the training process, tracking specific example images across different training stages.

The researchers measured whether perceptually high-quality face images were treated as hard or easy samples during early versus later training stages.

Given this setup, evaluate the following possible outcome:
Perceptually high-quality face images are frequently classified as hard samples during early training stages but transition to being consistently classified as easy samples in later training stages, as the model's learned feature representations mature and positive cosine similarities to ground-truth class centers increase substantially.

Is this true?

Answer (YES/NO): NO